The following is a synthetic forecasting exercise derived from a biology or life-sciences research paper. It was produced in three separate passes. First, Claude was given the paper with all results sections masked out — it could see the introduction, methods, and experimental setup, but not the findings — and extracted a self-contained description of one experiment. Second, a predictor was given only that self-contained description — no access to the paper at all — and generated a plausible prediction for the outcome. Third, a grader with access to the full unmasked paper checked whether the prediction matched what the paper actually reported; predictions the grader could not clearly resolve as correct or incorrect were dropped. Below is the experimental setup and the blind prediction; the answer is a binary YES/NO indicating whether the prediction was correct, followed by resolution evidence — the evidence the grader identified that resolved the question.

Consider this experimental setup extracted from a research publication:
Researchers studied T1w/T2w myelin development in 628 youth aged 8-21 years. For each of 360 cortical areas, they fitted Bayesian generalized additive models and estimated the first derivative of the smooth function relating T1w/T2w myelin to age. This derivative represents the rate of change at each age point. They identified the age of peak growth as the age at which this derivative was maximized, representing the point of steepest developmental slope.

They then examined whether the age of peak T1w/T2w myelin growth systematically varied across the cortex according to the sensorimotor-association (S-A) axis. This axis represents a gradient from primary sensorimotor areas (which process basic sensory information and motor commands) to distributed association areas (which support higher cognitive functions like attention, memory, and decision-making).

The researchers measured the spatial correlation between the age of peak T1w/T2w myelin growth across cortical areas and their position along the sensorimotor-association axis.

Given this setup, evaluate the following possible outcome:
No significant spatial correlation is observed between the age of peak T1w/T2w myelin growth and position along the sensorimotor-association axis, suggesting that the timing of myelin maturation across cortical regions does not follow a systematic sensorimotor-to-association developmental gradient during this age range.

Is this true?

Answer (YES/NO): NO